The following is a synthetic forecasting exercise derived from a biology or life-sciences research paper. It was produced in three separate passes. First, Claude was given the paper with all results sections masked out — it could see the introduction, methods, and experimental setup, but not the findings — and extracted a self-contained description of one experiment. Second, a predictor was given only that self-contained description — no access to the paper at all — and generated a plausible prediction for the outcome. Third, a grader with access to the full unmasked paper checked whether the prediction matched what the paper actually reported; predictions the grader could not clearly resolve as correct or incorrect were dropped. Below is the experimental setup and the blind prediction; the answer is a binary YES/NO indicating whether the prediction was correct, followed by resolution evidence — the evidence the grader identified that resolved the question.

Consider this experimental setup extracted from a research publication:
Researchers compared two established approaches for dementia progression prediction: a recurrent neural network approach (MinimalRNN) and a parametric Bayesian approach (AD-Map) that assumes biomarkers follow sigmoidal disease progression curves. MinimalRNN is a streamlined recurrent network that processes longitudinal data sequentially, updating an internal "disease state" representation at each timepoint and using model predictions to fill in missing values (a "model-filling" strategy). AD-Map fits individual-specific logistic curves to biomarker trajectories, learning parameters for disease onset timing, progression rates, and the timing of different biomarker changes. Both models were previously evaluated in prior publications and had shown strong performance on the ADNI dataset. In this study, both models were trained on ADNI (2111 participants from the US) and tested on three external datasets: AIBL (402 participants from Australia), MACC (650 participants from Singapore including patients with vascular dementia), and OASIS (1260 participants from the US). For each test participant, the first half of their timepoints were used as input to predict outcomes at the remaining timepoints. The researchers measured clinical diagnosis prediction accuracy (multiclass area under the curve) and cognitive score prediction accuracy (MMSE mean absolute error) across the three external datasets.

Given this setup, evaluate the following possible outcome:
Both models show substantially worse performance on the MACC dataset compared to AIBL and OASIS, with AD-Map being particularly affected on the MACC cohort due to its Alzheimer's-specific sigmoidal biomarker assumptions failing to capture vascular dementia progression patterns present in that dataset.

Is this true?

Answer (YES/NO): NO